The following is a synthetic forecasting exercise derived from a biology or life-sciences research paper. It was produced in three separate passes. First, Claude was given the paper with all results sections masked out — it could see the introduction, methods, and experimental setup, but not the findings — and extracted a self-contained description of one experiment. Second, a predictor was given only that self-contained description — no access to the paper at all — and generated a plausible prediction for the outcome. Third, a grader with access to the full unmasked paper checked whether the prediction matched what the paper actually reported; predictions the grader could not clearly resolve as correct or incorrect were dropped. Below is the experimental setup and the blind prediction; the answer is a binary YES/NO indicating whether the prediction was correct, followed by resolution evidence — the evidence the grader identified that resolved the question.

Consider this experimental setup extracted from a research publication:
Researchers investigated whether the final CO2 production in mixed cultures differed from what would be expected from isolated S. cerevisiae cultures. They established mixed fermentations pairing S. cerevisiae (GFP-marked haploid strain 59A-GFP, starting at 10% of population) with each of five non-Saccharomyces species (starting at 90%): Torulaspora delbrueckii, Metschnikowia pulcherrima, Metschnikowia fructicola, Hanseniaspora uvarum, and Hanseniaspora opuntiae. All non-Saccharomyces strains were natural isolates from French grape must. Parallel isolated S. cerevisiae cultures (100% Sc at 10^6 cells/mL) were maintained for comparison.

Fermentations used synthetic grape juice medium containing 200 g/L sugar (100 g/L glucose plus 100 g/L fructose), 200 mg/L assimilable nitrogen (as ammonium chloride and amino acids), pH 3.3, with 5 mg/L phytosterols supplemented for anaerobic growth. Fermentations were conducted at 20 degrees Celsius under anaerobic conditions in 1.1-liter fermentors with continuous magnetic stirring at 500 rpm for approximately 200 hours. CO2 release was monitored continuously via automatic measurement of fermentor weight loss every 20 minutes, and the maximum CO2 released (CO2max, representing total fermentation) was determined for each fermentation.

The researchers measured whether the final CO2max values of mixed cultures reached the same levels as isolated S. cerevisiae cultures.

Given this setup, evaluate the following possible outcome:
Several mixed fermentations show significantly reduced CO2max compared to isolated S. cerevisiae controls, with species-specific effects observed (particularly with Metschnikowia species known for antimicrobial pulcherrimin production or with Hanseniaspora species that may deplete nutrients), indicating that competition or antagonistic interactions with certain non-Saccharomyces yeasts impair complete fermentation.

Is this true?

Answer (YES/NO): NO